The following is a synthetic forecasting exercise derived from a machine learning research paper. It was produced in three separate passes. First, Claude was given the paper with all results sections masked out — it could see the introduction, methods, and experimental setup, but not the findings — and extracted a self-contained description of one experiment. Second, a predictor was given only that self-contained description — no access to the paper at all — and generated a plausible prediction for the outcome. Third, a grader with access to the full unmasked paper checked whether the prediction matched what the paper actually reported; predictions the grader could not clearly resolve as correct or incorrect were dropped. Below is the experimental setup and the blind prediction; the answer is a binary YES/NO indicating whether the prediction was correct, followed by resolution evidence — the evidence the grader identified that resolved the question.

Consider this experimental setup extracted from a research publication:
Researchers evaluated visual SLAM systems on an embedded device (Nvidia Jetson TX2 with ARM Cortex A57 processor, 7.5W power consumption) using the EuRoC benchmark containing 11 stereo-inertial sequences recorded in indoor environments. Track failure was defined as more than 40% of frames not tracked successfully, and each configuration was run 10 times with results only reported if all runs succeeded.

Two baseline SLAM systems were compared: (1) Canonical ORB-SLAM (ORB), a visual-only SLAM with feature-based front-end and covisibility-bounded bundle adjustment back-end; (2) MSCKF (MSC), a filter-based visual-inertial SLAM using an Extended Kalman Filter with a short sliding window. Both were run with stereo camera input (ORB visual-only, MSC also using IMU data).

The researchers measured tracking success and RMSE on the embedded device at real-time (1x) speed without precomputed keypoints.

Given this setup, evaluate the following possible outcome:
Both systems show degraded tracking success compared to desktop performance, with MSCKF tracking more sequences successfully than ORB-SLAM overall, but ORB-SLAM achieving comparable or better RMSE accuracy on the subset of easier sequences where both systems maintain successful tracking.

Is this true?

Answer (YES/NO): NO